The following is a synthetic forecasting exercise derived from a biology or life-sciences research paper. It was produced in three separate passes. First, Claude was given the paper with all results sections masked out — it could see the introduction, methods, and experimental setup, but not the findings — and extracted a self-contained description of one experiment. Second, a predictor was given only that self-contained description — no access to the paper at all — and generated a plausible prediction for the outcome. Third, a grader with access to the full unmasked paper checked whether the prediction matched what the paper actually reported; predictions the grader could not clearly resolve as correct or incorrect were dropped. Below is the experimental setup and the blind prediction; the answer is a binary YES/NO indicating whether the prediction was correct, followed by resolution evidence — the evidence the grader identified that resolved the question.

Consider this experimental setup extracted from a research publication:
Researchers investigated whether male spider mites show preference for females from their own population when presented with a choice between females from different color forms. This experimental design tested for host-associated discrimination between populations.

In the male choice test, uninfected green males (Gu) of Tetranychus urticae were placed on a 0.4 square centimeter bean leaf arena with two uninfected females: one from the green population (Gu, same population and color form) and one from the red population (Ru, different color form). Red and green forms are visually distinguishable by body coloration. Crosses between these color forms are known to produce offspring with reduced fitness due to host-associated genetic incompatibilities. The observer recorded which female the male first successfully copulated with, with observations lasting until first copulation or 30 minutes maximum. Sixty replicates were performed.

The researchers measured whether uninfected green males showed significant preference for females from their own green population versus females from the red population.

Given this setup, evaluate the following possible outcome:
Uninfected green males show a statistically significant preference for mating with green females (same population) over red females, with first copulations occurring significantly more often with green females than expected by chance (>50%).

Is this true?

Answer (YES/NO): NO